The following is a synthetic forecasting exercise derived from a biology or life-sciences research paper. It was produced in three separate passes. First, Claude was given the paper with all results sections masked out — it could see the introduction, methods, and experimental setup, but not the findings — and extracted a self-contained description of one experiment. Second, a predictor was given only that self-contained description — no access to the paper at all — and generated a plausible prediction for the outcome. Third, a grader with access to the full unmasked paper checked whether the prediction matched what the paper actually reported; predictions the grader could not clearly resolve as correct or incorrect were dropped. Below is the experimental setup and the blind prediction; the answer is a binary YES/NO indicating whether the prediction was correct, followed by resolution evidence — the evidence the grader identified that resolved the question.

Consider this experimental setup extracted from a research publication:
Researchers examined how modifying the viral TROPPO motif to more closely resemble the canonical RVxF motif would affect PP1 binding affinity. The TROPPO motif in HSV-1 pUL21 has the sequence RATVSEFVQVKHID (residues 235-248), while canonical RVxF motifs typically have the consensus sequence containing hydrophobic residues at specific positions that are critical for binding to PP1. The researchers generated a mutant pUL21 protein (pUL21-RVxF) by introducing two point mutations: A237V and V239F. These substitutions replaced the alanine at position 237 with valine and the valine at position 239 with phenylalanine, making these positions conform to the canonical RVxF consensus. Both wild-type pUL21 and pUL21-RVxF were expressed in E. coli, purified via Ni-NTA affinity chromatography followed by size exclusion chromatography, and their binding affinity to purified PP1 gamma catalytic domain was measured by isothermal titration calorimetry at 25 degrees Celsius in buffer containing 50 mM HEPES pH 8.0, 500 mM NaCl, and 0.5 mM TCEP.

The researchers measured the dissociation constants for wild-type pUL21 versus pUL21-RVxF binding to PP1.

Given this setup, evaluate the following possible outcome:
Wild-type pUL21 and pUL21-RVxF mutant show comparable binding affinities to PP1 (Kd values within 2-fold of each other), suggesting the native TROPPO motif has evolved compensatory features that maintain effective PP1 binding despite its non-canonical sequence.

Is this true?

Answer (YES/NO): NO